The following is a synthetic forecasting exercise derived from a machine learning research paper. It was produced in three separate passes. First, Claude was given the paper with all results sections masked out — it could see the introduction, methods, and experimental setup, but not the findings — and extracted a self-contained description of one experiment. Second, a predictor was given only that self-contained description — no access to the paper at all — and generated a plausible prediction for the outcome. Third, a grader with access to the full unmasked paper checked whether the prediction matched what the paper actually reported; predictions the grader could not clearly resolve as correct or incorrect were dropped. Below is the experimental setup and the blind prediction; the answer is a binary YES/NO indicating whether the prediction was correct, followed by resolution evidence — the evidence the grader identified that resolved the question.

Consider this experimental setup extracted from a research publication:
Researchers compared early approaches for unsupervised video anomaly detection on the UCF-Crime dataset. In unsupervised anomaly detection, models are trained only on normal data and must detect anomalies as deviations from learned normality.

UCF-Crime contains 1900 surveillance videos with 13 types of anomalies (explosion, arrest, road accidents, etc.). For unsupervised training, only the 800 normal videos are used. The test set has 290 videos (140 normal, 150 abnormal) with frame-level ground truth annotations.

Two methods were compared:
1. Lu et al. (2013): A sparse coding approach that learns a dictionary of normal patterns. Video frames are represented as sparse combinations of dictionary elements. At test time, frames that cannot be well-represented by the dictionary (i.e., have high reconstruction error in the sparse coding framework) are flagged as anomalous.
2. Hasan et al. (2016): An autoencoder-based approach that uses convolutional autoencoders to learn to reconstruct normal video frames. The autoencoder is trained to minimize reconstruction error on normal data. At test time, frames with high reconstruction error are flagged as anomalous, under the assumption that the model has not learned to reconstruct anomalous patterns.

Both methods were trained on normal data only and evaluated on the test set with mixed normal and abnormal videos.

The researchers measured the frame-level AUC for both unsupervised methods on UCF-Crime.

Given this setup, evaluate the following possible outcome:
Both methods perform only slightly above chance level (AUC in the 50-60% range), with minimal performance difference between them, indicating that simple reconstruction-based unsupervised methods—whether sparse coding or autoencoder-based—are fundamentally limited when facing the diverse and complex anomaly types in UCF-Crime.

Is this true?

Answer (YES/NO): NO